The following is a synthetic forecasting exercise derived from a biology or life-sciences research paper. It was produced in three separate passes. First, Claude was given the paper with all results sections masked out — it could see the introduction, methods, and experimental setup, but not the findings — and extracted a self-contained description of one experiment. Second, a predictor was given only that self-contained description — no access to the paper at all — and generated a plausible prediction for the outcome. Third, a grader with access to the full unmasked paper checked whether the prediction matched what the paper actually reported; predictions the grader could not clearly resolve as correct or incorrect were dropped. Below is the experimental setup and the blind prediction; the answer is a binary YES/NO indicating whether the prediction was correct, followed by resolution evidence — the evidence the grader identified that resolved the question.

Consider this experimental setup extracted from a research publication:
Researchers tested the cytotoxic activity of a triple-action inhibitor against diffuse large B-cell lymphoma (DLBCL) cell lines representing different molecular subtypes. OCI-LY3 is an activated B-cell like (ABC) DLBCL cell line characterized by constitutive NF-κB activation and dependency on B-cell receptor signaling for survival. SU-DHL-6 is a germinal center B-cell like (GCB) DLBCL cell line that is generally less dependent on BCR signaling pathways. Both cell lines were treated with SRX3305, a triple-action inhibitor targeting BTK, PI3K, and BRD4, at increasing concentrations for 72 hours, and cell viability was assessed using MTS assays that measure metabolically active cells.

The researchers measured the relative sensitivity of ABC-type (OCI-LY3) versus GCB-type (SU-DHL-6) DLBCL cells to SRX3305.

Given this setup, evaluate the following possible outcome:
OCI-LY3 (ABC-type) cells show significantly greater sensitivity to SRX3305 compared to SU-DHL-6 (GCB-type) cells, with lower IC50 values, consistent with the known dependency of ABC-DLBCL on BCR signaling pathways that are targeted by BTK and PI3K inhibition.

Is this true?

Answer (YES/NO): YES